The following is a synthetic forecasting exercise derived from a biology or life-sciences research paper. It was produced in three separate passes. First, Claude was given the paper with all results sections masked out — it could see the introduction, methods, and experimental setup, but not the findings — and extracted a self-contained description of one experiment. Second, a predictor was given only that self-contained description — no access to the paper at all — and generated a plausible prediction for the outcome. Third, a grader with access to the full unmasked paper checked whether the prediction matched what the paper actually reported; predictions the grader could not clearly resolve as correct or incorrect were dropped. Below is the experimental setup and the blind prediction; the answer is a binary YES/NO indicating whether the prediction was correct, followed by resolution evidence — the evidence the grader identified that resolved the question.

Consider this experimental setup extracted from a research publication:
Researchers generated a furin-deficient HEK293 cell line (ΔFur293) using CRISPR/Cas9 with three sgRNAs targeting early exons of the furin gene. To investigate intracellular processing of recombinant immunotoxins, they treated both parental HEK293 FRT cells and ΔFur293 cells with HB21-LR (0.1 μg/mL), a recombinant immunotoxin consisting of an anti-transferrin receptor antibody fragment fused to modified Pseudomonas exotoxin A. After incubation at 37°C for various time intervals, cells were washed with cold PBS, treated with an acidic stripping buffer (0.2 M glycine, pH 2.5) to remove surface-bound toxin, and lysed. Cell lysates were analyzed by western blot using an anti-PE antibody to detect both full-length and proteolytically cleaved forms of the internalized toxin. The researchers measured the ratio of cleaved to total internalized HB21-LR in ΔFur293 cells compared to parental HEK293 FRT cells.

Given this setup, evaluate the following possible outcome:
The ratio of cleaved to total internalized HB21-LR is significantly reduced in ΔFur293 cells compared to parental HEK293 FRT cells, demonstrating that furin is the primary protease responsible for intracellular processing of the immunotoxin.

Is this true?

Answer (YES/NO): YES